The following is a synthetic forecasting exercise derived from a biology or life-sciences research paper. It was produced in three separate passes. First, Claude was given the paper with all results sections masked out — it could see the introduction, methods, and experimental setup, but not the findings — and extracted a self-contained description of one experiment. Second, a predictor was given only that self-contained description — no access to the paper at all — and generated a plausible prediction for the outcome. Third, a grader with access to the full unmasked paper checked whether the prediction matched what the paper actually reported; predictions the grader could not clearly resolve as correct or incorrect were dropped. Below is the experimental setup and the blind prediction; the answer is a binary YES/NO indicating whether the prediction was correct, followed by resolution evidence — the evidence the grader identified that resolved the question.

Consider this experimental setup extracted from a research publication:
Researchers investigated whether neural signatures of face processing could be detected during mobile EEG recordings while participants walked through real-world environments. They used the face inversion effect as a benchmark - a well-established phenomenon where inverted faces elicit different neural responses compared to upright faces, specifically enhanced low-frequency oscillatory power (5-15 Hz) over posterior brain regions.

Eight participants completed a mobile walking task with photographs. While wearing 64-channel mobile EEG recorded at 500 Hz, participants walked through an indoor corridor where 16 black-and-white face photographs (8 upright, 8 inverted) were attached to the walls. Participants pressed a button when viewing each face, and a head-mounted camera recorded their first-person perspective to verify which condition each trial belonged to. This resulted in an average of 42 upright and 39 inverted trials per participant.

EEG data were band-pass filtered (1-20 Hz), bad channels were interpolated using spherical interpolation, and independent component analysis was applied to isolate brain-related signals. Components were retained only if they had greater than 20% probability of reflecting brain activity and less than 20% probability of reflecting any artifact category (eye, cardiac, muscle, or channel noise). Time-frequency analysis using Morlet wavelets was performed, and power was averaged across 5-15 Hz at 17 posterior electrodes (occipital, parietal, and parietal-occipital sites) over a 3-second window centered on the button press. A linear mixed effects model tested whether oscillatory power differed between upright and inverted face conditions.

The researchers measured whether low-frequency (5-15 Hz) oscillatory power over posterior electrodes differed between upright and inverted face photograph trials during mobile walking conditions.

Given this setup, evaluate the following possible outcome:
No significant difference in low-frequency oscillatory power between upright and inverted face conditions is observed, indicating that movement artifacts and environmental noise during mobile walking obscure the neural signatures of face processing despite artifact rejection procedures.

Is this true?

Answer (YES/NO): NO